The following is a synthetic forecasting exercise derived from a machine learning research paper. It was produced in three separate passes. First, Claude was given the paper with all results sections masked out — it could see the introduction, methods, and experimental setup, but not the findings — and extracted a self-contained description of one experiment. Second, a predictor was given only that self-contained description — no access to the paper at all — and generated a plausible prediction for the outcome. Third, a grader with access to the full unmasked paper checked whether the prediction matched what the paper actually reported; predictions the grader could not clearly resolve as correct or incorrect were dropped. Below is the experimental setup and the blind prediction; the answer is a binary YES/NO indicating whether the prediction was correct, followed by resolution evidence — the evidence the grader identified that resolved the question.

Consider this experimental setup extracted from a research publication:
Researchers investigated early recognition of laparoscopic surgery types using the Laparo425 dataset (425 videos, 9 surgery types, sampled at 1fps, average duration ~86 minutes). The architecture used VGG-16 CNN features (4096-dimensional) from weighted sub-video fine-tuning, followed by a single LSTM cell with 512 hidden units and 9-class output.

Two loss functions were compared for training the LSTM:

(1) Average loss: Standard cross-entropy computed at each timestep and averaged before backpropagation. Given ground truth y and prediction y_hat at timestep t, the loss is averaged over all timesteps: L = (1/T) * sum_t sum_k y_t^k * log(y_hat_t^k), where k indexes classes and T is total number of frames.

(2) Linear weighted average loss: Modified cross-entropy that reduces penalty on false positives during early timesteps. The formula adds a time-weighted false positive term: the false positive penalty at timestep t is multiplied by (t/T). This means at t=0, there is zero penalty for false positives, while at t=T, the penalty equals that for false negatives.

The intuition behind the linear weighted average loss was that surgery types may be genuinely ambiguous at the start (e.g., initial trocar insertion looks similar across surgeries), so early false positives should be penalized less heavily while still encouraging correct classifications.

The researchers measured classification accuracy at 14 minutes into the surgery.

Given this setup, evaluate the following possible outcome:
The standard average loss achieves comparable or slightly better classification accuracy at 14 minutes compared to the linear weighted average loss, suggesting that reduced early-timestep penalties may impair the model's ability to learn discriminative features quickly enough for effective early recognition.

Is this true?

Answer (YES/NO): NO